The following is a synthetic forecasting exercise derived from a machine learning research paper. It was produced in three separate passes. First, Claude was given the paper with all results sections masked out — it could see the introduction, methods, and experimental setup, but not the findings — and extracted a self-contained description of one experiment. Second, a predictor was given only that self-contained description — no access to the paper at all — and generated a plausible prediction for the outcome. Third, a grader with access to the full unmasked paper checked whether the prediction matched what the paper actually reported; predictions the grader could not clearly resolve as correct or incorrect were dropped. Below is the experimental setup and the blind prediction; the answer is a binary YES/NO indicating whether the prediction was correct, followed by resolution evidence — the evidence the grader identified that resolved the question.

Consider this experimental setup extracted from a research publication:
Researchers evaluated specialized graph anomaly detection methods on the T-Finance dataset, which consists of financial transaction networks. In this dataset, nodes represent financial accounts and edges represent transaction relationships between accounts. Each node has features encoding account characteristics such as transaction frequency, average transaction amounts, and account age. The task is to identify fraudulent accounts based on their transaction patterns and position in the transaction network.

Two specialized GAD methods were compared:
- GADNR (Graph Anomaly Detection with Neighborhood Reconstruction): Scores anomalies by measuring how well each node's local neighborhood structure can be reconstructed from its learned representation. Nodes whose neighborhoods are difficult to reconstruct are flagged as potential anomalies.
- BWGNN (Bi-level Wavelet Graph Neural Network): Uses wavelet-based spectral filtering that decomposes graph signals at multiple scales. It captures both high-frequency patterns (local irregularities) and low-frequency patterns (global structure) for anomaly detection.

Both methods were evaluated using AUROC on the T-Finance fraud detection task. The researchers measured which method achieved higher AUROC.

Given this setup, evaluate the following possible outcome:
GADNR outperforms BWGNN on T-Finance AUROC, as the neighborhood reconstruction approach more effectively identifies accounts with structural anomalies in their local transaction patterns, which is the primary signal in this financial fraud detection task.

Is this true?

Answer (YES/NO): YES